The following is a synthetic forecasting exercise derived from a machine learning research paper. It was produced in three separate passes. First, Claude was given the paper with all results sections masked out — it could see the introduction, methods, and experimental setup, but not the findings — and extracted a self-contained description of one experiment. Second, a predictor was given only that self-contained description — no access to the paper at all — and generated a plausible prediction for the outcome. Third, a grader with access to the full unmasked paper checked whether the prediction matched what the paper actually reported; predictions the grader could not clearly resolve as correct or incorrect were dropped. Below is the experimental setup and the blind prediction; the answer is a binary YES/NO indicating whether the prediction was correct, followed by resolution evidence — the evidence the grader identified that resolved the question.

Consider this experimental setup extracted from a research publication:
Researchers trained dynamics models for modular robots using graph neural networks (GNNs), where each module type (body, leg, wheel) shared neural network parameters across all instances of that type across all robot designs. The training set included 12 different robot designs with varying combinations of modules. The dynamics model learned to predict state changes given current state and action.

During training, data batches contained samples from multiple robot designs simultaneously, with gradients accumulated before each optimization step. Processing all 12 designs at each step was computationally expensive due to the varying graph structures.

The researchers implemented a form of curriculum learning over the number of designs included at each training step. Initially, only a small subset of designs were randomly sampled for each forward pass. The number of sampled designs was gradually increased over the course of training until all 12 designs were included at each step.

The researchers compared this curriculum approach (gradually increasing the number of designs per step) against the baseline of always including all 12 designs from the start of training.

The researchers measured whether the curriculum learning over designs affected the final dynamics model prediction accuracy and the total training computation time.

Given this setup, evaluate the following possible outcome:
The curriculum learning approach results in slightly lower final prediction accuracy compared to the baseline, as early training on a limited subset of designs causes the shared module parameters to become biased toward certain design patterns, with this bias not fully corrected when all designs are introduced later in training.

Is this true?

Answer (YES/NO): NO